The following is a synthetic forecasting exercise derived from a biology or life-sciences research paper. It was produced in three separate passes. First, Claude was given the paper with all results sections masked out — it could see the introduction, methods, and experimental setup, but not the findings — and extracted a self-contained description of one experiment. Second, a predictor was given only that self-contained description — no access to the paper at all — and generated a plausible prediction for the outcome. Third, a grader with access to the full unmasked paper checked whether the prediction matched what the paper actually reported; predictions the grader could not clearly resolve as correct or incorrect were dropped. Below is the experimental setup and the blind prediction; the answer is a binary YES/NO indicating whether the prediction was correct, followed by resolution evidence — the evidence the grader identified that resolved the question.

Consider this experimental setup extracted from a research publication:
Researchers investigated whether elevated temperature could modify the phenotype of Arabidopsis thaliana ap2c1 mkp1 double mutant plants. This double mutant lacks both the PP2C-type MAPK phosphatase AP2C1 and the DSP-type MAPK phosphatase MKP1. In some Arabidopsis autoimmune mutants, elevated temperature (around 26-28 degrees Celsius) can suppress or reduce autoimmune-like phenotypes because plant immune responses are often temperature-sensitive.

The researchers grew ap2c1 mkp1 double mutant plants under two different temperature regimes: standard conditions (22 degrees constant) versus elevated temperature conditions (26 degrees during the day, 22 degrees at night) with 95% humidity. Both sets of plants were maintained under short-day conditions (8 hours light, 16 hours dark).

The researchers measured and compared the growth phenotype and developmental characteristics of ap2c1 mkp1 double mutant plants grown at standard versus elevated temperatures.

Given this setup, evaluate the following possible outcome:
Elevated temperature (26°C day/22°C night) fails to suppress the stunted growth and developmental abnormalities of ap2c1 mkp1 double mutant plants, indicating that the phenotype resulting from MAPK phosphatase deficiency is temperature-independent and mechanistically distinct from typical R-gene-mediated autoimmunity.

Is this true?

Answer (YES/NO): NO